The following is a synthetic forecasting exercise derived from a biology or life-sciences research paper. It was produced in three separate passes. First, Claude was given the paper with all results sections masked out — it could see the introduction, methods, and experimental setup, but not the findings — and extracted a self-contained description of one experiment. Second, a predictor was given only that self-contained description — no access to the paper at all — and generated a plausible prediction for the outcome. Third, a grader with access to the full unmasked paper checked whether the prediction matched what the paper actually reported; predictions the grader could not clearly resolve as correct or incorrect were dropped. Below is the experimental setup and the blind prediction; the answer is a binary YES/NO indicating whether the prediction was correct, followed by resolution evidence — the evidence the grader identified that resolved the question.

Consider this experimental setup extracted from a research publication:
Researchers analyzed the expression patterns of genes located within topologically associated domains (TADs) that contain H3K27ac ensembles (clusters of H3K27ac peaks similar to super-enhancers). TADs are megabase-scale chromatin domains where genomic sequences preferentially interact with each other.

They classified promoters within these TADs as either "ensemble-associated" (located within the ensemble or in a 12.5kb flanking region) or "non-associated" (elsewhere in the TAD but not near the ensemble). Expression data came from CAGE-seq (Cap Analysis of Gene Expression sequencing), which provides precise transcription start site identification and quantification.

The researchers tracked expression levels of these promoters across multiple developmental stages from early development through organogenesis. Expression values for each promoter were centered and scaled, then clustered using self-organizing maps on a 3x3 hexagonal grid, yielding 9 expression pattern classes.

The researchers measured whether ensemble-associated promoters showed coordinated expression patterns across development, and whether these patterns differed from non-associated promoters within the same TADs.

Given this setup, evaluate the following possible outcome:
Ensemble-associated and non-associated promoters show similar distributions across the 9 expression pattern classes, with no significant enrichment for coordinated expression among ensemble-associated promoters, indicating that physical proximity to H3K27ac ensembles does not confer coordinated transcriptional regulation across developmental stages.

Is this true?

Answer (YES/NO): NO